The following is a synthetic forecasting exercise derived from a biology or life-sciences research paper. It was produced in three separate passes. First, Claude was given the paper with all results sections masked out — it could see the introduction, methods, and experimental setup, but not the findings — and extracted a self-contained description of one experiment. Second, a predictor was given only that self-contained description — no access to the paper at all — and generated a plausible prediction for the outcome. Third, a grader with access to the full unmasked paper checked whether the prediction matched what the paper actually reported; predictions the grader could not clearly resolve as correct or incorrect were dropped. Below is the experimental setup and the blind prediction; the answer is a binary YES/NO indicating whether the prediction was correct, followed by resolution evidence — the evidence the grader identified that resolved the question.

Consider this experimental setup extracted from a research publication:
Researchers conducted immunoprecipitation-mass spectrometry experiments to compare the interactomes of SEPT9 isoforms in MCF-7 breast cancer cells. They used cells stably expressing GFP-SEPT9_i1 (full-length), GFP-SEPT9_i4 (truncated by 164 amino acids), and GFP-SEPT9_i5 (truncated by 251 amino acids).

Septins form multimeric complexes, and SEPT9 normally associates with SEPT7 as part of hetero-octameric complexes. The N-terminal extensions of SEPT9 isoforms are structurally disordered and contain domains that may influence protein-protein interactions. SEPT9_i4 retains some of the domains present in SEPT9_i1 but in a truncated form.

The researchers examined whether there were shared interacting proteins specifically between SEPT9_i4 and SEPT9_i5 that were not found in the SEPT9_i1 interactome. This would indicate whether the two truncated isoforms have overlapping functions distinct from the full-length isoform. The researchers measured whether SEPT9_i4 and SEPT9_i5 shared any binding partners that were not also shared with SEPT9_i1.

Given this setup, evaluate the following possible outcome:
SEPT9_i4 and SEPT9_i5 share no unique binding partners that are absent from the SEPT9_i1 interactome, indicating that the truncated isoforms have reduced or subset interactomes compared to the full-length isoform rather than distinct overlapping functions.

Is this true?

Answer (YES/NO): NO